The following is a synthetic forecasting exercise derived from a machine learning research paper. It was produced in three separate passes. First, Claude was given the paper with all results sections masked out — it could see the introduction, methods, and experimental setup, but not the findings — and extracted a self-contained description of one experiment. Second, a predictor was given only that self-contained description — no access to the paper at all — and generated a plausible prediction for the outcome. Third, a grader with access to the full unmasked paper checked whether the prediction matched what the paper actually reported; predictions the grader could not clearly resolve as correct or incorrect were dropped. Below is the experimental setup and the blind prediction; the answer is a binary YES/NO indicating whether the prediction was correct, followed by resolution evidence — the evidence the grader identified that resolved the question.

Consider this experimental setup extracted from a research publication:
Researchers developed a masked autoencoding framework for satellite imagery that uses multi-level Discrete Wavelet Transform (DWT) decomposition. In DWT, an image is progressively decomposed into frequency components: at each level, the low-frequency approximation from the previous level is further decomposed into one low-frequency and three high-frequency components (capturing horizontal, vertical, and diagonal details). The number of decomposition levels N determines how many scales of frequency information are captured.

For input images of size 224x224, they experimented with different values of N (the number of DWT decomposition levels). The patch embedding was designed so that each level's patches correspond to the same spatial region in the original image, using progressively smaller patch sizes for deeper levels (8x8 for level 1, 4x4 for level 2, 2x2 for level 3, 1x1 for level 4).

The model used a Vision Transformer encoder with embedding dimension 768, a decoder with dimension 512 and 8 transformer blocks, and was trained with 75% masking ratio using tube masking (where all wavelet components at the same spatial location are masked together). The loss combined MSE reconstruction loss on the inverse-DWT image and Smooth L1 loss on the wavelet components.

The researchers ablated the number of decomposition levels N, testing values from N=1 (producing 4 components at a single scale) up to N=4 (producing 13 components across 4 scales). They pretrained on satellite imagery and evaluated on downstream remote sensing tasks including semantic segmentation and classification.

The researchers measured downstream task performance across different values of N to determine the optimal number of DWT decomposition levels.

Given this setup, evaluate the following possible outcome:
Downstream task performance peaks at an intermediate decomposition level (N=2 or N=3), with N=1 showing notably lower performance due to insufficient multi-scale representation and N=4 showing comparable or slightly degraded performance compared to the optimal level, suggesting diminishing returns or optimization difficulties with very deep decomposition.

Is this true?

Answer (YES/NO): NO